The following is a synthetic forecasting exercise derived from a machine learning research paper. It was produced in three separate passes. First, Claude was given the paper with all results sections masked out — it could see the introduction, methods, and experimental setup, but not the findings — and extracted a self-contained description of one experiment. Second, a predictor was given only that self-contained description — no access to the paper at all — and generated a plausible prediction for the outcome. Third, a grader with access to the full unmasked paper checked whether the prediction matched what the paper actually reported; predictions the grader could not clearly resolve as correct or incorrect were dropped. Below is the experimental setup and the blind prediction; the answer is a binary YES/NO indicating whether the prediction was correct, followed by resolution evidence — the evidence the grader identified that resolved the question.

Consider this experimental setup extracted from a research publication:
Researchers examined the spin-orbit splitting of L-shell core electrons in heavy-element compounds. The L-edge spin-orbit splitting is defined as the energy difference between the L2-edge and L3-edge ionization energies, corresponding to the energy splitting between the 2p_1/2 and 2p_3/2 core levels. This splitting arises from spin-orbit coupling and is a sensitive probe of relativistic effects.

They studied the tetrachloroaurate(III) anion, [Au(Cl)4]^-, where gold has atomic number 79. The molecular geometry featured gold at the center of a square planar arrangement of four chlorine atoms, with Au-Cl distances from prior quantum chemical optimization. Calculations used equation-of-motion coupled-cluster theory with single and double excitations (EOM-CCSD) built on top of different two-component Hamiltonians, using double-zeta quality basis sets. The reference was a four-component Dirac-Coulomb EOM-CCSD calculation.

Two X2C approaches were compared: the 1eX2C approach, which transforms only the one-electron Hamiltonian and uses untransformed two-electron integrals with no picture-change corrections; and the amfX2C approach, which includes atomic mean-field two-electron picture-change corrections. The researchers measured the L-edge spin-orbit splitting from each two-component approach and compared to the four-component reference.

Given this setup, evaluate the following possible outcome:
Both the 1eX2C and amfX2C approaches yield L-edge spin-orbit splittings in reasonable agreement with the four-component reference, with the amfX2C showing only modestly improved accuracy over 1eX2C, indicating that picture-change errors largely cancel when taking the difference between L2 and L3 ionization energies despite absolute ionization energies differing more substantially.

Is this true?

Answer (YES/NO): NO